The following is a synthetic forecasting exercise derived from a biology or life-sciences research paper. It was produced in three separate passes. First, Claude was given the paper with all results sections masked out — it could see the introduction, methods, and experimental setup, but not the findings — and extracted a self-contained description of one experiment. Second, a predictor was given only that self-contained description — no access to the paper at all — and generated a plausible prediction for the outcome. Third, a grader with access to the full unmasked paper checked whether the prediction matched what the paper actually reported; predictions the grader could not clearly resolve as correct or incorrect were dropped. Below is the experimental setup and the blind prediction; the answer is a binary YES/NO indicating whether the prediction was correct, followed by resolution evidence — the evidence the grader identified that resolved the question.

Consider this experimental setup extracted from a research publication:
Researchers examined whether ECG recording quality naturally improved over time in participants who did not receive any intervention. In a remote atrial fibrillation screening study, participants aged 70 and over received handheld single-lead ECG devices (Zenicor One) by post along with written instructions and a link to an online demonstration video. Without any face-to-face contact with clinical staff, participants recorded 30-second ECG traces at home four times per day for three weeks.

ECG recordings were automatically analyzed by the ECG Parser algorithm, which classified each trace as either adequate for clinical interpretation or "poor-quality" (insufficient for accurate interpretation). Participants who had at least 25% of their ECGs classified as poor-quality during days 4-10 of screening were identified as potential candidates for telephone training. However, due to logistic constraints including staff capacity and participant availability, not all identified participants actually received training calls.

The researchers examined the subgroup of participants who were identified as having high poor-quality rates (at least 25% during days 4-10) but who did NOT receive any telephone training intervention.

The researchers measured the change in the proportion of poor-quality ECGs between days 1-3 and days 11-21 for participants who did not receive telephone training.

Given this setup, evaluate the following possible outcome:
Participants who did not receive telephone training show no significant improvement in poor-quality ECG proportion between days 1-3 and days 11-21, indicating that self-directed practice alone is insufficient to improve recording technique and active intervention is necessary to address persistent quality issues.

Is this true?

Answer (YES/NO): NO